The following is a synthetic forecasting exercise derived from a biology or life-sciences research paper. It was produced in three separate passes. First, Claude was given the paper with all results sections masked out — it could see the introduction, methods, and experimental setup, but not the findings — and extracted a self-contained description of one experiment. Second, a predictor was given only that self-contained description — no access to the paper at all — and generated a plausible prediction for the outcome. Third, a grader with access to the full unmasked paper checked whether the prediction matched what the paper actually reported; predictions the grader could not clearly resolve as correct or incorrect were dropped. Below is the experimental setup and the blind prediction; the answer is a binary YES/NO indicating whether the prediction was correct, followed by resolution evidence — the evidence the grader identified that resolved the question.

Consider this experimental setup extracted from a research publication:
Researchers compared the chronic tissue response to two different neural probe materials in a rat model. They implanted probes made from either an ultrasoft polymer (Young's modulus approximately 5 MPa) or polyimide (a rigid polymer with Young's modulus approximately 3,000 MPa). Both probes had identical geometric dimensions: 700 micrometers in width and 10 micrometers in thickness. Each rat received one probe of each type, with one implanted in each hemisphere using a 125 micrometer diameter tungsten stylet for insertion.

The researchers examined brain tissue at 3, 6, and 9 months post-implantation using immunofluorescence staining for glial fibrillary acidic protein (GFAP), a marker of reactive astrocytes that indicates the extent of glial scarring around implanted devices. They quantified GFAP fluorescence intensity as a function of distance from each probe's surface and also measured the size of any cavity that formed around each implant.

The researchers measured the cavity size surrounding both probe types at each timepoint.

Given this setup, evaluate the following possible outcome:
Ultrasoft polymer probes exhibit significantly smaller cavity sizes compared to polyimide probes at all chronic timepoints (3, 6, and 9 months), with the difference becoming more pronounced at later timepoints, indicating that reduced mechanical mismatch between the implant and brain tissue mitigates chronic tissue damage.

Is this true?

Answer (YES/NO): NO